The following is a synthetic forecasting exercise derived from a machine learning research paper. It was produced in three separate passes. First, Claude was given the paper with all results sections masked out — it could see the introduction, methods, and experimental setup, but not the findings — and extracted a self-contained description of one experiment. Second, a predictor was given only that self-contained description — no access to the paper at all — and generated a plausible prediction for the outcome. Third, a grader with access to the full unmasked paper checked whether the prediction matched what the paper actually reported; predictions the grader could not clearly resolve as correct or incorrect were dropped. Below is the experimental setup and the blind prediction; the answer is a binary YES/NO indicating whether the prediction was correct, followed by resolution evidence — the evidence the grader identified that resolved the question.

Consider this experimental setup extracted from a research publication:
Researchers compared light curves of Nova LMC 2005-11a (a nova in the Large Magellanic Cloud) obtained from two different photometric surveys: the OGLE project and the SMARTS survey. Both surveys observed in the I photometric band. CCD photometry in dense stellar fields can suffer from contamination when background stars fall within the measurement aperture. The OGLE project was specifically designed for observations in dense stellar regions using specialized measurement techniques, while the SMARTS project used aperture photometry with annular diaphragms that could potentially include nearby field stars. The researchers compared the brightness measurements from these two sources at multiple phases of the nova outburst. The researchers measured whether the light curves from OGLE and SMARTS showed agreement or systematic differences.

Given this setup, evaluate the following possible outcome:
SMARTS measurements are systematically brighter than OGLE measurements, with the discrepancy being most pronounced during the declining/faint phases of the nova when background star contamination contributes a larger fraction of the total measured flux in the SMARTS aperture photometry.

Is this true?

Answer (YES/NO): YES